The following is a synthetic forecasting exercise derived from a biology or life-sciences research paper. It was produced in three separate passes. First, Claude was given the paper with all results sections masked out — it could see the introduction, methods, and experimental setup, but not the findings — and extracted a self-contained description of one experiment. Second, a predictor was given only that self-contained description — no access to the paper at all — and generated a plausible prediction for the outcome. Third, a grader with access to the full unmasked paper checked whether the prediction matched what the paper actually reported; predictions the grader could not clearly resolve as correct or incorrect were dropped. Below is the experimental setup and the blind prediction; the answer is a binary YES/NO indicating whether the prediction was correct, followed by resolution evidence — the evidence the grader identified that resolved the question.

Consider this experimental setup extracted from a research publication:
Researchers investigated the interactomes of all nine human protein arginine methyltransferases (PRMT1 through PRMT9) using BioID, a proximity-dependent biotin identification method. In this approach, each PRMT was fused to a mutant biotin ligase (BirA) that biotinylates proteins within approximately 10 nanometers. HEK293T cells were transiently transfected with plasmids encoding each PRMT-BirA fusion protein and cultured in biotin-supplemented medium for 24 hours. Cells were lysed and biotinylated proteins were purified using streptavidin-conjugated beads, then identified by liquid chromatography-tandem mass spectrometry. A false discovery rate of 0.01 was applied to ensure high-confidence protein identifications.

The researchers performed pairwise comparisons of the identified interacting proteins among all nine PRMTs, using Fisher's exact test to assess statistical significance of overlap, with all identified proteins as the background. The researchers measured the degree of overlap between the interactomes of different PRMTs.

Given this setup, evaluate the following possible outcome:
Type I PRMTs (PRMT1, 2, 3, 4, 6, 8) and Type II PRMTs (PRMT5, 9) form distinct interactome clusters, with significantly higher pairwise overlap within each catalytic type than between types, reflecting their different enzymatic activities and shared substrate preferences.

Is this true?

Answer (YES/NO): YES